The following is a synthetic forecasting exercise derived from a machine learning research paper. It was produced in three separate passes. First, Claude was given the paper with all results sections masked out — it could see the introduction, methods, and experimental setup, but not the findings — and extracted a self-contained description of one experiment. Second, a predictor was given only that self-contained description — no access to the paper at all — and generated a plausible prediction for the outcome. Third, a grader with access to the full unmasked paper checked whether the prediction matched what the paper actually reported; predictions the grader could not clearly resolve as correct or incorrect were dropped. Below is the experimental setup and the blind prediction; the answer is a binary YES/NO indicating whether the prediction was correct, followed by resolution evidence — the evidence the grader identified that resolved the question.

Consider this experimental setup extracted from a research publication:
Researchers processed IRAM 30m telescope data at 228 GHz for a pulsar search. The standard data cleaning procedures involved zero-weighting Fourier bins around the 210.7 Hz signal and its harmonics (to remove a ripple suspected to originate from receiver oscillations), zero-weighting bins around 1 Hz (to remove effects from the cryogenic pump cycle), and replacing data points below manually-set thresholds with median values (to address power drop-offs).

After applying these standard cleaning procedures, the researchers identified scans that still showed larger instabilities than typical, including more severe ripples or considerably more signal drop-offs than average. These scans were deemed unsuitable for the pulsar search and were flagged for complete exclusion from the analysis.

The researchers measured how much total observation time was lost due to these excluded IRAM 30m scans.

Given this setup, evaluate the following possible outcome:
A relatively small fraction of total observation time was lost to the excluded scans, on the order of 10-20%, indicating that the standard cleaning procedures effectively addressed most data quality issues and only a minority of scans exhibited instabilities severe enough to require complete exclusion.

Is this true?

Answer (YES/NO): NO